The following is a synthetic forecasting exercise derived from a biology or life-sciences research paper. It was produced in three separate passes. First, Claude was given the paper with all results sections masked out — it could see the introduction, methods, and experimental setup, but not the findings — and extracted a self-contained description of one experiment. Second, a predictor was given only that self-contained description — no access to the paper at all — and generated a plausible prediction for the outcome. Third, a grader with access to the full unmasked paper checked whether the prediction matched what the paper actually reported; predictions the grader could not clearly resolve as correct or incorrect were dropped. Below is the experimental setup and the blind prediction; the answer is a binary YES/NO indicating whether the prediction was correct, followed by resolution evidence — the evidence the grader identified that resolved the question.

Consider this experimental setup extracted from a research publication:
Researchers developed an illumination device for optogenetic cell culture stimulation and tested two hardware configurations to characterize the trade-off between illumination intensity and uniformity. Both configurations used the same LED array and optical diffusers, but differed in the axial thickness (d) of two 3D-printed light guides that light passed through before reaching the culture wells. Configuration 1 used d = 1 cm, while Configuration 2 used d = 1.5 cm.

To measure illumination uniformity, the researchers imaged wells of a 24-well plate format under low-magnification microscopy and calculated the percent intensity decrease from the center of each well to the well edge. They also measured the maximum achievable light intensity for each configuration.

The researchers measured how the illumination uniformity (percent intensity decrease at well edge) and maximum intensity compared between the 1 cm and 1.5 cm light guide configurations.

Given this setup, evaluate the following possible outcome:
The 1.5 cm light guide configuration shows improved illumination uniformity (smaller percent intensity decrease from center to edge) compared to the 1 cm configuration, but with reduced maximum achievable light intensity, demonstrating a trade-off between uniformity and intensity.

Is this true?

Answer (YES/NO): YES